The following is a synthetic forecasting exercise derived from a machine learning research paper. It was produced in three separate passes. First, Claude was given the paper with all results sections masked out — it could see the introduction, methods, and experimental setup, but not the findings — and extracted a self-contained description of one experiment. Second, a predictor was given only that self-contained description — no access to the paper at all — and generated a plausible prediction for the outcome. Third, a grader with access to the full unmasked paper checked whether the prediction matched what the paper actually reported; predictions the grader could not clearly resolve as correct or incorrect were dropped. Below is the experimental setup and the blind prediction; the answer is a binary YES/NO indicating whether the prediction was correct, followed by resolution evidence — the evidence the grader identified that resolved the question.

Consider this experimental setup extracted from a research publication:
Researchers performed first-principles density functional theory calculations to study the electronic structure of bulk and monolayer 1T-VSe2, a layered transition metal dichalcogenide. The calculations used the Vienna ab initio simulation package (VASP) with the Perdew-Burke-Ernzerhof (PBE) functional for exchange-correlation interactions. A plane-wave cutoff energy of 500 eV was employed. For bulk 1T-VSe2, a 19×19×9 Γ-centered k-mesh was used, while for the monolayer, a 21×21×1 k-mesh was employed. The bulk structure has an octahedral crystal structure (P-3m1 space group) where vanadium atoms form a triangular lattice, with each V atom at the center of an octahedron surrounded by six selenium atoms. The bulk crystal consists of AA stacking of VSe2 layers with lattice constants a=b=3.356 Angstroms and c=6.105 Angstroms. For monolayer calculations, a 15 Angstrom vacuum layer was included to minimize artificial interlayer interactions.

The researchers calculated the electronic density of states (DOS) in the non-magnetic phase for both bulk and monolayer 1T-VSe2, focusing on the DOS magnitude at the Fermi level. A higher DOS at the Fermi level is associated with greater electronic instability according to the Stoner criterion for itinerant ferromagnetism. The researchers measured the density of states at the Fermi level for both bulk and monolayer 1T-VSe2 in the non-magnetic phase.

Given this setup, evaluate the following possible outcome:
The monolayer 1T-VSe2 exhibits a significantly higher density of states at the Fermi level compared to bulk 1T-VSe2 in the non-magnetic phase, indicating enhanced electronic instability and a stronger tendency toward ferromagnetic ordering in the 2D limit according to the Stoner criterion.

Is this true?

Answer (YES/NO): YES